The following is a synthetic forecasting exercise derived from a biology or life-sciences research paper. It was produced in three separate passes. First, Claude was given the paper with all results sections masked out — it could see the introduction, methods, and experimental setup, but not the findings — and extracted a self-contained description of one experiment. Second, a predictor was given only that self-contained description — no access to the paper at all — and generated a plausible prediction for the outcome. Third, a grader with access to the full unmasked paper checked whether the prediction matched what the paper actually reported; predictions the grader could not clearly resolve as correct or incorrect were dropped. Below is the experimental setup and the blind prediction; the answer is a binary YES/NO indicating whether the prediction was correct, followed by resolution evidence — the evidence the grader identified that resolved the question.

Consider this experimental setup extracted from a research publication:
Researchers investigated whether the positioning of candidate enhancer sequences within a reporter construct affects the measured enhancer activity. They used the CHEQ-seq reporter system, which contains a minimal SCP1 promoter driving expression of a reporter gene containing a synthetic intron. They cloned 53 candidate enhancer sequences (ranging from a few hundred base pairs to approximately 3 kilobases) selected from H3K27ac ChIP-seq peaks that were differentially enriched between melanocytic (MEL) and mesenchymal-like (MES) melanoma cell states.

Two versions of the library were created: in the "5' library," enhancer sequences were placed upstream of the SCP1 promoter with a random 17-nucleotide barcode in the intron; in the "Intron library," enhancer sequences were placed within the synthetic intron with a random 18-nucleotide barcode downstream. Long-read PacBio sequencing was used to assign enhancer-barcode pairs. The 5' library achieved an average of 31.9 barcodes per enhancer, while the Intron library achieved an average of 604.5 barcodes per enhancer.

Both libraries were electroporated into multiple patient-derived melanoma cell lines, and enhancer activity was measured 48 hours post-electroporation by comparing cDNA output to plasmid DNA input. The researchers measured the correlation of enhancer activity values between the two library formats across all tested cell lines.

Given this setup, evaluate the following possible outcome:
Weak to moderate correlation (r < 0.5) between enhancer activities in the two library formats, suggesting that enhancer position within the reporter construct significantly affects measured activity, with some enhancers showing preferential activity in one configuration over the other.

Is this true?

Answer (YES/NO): NO